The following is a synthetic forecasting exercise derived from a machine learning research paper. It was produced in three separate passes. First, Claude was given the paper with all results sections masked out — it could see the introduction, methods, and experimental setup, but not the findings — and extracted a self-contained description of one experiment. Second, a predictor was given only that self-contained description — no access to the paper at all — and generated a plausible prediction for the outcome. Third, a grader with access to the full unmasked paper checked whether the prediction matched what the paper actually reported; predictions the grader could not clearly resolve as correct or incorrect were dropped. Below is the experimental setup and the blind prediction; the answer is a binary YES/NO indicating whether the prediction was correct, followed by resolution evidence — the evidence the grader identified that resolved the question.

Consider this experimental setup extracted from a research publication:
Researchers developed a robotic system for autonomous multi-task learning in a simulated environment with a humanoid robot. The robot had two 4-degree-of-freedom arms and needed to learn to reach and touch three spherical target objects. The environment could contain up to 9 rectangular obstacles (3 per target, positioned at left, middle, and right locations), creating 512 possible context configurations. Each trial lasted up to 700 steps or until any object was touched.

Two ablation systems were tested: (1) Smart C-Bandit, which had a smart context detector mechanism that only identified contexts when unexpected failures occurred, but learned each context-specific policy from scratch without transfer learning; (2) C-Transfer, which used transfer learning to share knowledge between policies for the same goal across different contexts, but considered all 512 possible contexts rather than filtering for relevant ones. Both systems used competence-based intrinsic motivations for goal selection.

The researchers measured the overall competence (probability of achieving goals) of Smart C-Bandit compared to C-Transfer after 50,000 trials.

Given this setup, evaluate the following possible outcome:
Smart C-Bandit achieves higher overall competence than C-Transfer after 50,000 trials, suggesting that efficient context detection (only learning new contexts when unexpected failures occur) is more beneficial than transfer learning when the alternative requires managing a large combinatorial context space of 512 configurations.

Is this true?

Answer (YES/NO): NO